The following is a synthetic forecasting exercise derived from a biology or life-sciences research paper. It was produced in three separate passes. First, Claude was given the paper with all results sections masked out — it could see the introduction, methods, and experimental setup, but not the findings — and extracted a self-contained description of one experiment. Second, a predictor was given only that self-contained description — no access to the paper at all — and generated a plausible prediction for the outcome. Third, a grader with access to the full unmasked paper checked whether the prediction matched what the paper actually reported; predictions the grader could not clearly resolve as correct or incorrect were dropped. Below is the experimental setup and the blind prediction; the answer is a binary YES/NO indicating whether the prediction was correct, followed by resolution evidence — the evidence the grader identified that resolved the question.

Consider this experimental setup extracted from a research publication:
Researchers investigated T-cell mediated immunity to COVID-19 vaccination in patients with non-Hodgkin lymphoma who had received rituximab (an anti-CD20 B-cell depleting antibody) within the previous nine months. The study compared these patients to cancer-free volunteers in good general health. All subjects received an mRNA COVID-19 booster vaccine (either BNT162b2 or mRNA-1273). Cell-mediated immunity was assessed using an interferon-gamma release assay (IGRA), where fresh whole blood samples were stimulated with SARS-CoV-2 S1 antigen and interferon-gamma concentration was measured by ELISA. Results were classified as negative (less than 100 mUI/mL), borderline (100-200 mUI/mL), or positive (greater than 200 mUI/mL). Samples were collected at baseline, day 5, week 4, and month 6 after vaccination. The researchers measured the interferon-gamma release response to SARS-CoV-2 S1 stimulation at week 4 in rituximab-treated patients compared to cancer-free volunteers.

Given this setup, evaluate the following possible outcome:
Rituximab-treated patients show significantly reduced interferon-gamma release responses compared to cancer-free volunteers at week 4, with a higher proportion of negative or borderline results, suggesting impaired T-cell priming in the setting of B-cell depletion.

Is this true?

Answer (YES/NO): YES